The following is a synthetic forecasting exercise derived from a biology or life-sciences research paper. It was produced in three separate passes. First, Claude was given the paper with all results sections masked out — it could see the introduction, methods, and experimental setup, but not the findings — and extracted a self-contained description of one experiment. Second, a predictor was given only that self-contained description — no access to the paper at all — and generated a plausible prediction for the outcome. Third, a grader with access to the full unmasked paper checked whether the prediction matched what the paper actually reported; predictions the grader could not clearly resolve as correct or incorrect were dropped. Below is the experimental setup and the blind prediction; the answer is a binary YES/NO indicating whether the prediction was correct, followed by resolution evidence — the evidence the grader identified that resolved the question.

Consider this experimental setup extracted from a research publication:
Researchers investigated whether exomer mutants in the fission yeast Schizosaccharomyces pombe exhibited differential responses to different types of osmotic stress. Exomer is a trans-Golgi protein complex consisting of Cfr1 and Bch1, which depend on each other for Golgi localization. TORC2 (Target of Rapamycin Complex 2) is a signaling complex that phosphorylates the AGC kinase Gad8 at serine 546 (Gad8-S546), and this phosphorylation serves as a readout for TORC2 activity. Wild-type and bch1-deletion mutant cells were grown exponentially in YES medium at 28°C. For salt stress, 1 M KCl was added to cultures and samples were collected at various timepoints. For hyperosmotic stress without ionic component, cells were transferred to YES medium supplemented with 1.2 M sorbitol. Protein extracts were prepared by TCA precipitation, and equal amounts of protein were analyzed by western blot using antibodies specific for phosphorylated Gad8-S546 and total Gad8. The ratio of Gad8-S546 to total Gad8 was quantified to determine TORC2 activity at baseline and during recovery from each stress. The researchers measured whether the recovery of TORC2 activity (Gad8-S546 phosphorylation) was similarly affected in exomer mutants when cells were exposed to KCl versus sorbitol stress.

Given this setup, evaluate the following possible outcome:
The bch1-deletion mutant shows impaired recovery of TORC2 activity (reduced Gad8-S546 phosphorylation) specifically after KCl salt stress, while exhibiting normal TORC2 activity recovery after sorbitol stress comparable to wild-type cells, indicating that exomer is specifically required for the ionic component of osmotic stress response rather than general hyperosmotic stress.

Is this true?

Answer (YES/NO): YES